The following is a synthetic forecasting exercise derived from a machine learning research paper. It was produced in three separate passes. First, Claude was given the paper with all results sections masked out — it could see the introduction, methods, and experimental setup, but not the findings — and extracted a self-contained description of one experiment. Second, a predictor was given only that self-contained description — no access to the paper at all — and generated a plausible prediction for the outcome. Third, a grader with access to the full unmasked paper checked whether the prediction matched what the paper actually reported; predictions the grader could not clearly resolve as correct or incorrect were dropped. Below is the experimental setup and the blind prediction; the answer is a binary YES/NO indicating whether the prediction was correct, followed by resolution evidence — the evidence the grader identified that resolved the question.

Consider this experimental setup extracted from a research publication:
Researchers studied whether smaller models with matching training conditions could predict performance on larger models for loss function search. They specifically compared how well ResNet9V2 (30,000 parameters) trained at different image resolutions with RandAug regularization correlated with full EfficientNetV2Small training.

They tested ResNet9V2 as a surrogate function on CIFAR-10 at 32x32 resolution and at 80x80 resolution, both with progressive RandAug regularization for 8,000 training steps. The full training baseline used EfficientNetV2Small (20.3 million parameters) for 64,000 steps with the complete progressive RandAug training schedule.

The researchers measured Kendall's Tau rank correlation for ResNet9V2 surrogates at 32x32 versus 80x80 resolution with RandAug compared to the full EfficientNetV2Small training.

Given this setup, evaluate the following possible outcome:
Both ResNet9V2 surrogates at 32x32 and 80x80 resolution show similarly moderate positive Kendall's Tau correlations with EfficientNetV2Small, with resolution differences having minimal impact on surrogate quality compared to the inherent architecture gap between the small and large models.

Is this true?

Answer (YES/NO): NO